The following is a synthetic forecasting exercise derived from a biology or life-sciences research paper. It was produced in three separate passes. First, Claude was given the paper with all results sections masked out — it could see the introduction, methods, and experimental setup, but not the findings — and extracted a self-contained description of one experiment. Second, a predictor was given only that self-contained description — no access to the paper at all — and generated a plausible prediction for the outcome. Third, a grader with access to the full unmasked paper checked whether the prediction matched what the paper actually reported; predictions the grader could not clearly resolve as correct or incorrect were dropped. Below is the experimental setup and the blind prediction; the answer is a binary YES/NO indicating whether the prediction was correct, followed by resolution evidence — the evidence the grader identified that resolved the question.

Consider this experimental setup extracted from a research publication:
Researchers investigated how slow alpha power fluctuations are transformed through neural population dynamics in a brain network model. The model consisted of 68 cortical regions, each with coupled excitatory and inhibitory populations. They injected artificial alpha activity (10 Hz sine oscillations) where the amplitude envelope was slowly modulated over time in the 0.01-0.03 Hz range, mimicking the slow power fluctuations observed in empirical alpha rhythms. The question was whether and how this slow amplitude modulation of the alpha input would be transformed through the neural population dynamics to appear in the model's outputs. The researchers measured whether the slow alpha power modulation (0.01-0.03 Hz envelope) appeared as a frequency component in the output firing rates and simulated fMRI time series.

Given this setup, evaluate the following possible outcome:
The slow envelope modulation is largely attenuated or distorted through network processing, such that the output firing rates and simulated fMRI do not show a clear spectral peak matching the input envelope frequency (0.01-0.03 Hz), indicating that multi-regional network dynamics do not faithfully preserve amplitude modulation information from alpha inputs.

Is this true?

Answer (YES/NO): NO